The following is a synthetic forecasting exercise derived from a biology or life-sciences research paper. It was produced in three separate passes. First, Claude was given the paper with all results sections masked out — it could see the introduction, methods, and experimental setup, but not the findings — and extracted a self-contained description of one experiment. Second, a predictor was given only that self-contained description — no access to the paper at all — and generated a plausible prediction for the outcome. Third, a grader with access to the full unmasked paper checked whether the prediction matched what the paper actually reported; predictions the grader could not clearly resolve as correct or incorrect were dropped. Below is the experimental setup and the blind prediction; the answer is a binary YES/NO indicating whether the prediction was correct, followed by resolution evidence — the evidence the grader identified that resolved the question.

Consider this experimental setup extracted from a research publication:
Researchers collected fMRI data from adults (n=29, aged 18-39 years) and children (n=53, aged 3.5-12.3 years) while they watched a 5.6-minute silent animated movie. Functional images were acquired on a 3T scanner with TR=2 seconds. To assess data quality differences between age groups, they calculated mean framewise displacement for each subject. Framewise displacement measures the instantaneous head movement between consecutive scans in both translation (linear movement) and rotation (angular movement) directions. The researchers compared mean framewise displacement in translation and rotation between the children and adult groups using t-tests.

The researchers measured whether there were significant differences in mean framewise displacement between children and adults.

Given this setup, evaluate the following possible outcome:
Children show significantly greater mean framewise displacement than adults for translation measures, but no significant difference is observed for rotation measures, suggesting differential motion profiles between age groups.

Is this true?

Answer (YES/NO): NO